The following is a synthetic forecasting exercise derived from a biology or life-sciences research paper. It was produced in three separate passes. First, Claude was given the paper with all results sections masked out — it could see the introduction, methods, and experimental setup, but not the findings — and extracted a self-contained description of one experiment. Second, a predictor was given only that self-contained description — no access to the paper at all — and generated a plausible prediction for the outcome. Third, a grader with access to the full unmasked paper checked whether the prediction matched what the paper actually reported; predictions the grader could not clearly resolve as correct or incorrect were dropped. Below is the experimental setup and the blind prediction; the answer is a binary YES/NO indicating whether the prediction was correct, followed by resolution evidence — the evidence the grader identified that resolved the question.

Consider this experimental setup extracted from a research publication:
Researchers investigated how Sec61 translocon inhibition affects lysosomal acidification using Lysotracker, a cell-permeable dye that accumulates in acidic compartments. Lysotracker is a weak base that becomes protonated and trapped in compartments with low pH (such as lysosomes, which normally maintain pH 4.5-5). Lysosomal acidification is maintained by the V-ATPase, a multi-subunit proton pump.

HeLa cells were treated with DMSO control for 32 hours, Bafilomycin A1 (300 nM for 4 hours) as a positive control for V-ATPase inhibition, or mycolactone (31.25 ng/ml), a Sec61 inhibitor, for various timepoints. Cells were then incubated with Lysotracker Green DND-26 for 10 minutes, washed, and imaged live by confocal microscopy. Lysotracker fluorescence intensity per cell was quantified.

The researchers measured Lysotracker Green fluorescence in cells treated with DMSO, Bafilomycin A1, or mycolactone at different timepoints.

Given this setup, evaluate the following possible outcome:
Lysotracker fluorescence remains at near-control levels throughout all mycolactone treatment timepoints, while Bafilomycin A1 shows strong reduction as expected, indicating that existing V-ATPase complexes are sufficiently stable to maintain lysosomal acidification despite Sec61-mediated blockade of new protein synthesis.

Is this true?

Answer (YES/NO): NO